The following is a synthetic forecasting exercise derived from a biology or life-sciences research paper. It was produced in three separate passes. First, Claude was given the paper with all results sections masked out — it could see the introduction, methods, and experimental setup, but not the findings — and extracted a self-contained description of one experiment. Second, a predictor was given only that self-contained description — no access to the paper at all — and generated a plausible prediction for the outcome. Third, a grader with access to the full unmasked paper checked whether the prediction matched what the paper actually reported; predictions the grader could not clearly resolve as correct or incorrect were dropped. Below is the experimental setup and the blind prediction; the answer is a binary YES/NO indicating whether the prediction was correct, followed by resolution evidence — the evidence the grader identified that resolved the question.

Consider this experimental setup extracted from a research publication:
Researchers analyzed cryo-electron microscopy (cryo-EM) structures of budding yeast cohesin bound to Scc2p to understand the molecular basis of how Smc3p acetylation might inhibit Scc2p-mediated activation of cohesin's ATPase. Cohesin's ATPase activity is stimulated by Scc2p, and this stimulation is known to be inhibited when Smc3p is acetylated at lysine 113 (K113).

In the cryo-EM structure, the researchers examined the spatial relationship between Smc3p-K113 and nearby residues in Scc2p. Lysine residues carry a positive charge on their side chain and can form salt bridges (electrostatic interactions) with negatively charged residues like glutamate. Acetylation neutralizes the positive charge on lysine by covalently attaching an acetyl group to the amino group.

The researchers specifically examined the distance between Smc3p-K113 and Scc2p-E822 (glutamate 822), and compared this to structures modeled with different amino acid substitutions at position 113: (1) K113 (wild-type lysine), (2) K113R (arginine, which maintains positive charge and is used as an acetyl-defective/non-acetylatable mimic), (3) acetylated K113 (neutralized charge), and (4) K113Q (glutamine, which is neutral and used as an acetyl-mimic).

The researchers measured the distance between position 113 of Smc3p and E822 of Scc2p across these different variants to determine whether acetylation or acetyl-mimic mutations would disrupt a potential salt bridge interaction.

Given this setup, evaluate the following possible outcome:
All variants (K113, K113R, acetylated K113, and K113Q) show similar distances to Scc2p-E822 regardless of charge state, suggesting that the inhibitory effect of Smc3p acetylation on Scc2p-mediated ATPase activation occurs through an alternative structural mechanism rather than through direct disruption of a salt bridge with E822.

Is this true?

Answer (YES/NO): NO